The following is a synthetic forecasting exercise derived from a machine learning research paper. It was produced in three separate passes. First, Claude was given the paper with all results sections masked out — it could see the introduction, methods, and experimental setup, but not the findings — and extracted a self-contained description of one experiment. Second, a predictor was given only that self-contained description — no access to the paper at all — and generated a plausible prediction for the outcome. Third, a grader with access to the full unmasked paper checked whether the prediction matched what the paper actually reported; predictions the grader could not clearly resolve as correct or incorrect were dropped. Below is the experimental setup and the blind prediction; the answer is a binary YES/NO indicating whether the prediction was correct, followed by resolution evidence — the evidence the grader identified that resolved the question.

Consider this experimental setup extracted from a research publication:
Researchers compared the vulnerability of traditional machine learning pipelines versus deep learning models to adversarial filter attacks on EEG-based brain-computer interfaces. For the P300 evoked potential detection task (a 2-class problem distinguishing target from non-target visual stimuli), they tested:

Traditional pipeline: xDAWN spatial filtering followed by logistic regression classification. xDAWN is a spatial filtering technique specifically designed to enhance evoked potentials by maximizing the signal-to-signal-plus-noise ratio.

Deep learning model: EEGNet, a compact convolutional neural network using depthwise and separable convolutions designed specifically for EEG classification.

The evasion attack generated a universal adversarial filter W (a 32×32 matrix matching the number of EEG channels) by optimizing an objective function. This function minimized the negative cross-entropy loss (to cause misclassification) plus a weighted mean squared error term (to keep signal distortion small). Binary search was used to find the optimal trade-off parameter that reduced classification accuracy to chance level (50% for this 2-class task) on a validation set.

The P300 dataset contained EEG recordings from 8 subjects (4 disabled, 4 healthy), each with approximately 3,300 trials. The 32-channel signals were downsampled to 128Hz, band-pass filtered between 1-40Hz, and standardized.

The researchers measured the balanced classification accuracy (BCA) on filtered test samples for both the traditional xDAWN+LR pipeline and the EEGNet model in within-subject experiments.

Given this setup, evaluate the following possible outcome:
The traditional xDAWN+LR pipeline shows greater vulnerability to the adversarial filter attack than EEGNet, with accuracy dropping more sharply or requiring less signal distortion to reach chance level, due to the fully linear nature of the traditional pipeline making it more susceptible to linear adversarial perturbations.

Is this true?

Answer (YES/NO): NO